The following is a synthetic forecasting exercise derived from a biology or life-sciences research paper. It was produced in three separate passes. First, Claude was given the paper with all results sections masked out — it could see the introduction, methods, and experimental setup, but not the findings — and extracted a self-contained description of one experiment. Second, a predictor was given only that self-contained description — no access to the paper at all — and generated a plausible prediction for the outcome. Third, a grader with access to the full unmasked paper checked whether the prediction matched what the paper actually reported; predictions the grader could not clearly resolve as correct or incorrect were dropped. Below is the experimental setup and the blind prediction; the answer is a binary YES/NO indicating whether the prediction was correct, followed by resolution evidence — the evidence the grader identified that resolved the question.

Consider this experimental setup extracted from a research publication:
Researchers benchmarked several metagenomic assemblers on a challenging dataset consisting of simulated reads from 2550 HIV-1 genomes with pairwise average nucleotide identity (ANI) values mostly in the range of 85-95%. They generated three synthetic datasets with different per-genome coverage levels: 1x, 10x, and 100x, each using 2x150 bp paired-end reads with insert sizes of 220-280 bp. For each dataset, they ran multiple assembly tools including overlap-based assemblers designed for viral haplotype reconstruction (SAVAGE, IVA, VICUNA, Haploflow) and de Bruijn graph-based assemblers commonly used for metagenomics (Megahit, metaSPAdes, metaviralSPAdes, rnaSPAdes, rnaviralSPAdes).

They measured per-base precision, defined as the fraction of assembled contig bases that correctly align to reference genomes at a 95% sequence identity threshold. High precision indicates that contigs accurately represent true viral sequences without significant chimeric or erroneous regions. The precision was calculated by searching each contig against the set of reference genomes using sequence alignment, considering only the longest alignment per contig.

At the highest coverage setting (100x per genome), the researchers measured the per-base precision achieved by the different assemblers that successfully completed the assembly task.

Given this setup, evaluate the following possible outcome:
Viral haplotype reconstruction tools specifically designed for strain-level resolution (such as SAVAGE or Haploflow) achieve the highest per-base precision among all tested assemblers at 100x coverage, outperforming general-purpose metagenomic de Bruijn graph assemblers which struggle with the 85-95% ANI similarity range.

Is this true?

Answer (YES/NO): NO